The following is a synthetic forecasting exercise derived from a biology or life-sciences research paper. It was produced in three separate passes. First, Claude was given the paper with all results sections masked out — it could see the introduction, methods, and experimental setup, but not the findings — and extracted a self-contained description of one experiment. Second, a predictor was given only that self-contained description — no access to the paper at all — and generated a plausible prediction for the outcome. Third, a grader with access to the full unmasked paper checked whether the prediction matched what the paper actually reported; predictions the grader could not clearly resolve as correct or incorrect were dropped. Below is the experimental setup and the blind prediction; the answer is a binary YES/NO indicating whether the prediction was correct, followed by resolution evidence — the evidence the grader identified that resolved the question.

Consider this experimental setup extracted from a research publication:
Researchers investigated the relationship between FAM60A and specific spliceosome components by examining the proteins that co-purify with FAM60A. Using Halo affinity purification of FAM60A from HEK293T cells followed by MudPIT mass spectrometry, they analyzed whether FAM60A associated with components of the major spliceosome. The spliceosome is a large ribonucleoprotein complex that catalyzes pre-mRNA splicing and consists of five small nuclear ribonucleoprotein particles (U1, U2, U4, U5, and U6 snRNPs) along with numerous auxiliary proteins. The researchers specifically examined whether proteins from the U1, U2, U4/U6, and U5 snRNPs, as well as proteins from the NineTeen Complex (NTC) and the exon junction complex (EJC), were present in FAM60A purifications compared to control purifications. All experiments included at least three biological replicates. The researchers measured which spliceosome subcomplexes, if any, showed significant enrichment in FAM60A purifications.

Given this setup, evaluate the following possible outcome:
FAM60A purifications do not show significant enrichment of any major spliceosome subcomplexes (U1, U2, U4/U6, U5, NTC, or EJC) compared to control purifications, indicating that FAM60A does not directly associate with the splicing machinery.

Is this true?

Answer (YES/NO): NO